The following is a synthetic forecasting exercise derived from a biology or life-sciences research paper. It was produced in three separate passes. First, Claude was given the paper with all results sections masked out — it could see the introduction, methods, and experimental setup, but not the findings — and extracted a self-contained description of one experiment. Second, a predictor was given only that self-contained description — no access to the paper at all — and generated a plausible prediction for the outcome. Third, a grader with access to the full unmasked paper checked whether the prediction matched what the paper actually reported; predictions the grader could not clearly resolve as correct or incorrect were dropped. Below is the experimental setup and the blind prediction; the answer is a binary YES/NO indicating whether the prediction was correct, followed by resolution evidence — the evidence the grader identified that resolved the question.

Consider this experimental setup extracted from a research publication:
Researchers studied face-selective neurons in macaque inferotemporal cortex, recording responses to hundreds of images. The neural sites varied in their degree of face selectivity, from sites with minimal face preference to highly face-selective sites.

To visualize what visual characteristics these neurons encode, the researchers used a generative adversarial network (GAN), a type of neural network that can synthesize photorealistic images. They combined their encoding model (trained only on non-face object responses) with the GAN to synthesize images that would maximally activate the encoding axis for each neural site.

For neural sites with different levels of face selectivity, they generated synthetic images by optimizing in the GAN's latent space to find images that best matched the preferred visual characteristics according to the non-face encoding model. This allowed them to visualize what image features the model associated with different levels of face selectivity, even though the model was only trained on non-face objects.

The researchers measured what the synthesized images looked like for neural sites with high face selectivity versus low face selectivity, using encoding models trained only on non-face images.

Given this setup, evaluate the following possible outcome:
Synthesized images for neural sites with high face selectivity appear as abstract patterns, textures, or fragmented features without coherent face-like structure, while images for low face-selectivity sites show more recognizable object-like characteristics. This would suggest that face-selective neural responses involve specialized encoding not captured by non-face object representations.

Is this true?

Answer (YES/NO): NO